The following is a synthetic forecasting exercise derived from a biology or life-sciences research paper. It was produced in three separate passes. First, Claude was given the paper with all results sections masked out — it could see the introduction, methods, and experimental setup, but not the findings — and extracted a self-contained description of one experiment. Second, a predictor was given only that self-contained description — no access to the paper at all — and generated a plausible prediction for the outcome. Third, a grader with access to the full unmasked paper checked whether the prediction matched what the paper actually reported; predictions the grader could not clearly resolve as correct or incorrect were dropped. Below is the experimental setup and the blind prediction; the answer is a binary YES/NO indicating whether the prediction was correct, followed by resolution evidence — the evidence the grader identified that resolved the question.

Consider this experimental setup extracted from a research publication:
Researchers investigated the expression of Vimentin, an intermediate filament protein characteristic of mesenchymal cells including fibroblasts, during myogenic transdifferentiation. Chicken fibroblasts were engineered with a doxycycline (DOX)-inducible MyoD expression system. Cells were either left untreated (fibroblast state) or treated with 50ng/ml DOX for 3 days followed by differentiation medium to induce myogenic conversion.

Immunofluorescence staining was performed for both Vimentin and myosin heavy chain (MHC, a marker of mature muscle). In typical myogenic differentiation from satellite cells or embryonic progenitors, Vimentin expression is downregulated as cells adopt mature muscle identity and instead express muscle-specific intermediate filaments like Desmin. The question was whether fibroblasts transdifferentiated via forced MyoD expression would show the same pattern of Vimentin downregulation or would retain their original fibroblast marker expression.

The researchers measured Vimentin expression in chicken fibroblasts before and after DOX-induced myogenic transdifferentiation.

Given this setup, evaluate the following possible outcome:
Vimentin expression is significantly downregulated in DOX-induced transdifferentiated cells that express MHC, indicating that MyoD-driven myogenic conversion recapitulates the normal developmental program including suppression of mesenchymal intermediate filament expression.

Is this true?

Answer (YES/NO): YES